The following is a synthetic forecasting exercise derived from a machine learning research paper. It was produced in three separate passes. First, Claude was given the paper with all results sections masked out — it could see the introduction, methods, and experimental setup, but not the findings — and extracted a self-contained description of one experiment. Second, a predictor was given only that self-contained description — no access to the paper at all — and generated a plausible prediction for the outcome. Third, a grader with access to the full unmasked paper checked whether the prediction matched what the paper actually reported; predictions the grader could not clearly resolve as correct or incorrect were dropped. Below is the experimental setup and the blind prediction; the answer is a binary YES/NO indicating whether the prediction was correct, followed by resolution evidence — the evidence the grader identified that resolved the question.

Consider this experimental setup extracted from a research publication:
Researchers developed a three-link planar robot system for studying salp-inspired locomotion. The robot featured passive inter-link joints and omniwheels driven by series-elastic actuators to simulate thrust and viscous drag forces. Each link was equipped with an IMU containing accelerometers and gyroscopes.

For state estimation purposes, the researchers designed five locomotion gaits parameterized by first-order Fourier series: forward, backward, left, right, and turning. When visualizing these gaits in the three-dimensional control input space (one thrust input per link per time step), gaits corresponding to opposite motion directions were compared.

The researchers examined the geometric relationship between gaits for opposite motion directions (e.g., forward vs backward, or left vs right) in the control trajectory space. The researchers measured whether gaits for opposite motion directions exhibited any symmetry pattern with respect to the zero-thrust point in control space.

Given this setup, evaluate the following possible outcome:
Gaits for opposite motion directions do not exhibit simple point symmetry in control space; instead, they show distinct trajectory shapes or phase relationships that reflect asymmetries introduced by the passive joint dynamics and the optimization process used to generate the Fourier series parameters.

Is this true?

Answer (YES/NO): NO